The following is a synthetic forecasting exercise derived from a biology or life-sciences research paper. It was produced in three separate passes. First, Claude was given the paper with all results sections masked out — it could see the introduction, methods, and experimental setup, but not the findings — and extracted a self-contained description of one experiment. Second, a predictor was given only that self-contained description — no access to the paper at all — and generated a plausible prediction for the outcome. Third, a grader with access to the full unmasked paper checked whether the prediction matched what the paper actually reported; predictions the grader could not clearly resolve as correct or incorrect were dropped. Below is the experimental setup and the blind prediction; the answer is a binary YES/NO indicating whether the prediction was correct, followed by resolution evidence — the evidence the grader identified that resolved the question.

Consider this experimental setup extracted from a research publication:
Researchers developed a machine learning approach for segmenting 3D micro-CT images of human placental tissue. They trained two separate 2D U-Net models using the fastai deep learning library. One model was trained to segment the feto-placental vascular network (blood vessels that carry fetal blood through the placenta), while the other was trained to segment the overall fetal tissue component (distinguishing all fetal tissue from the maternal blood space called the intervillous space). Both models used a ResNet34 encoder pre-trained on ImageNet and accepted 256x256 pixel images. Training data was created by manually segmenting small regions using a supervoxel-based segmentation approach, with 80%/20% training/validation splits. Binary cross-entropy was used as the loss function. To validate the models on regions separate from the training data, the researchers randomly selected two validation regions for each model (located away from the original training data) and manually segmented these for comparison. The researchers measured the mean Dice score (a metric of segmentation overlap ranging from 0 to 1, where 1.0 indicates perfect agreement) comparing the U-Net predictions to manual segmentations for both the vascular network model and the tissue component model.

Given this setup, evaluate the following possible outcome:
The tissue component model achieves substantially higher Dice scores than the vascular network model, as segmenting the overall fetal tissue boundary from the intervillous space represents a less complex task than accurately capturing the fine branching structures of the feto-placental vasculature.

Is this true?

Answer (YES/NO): YES